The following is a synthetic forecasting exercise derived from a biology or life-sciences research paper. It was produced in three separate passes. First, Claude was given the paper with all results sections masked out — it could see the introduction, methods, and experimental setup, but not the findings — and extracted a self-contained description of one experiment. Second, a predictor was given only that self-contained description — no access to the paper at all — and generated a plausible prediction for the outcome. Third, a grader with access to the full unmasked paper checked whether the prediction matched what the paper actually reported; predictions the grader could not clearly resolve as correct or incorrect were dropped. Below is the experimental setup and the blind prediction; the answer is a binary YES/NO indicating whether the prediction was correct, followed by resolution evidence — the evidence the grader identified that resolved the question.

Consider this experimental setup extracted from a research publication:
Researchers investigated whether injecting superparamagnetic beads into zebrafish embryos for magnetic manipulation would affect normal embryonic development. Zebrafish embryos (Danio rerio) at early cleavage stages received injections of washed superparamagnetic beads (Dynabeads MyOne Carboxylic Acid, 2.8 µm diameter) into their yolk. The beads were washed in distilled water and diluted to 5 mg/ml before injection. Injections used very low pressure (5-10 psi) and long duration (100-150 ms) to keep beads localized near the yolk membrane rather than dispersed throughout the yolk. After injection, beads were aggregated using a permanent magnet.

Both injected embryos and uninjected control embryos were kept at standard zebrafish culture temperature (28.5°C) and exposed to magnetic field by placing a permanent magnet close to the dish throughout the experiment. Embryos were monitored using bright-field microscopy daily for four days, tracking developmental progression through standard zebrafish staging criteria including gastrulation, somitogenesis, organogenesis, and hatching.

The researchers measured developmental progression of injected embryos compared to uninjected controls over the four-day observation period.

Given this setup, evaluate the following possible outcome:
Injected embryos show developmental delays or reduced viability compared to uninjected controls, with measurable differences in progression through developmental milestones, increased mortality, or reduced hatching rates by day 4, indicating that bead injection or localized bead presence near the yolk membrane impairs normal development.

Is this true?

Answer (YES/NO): NO